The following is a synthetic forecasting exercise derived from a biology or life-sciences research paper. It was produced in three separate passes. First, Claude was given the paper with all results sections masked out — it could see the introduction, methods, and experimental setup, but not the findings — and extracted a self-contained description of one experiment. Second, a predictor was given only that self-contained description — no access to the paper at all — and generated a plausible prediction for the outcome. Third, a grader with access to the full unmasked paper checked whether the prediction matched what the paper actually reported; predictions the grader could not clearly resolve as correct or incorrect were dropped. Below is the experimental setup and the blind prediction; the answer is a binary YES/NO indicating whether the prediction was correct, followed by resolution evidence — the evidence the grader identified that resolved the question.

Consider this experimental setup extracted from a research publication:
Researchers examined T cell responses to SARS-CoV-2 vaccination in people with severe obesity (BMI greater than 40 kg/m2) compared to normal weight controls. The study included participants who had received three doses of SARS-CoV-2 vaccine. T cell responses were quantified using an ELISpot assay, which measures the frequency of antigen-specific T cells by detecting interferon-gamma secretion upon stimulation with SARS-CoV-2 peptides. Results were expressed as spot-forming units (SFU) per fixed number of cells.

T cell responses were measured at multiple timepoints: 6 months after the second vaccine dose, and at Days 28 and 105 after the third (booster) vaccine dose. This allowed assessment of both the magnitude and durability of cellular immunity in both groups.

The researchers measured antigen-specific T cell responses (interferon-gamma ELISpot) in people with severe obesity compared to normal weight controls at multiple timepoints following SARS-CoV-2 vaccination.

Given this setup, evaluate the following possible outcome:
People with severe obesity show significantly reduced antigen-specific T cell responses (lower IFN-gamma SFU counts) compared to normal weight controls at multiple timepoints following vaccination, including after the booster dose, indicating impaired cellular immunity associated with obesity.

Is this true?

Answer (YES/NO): NO